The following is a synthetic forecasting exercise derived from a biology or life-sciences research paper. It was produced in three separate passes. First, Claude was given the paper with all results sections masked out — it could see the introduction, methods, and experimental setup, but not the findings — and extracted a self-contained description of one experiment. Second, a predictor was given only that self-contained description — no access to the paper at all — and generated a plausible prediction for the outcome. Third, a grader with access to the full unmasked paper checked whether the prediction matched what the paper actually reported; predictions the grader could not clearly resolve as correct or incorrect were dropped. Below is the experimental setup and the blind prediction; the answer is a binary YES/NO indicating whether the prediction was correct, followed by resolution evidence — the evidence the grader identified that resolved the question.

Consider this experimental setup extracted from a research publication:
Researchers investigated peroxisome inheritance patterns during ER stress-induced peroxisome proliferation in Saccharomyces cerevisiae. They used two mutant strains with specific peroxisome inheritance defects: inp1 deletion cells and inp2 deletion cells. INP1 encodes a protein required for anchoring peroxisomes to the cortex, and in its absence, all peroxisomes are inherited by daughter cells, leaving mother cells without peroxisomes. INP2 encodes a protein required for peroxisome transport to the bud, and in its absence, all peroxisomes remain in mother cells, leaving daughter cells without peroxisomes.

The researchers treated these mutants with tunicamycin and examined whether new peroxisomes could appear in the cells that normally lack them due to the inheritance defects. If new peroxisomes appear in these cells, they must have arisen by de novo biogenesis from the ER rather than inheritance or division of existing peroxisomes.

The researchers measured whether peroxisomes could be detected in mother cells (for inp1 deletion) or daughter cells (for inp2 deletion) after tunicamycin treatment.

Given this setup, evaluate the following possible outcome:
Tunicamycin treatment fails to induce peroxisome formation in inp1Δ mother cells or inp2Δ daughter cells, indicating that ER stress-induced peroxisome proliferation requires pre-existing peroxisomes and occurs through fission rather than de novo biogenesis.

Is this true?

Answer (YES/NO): NO